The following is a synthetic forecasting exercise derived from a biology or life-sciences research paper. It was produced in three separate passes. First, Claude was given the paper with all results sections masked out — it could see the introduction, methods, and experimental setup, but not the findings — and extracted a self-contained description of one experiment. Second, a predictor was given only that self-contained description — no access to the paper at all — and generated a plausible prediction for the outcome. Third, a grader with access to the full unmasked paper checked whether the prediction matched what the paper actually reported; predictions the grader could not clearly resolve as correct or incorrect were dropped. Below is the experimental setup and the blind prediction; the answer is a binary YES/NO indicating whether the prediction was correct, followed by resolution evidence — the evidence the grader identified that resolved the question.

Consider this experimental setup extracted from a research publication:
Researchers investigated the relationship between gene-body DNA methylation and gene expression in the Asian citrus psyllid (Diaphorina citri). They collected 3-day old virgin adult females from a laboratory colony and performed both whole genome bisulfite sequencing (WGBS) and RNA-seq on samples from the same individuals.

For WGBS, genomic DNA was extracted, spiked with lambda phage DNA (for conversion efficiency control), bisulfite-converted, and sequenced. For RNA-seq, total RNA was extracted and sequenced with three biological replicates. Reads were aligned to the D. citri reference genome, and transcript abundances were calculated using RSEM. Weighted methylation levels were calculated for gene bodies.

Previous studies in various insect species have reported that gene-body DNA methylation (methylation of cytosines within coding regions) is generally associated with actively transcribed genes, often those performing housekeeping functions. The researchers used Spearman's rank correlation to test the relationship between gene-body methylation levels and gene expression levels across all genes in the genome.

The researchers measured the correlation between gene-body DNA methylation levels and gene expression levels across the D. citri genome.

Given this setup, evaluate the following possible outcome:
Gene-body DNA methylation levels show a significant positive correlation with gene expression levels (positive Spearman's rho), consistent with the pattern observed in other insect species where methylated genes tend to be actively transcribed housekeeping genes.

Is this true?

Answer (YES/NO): YES